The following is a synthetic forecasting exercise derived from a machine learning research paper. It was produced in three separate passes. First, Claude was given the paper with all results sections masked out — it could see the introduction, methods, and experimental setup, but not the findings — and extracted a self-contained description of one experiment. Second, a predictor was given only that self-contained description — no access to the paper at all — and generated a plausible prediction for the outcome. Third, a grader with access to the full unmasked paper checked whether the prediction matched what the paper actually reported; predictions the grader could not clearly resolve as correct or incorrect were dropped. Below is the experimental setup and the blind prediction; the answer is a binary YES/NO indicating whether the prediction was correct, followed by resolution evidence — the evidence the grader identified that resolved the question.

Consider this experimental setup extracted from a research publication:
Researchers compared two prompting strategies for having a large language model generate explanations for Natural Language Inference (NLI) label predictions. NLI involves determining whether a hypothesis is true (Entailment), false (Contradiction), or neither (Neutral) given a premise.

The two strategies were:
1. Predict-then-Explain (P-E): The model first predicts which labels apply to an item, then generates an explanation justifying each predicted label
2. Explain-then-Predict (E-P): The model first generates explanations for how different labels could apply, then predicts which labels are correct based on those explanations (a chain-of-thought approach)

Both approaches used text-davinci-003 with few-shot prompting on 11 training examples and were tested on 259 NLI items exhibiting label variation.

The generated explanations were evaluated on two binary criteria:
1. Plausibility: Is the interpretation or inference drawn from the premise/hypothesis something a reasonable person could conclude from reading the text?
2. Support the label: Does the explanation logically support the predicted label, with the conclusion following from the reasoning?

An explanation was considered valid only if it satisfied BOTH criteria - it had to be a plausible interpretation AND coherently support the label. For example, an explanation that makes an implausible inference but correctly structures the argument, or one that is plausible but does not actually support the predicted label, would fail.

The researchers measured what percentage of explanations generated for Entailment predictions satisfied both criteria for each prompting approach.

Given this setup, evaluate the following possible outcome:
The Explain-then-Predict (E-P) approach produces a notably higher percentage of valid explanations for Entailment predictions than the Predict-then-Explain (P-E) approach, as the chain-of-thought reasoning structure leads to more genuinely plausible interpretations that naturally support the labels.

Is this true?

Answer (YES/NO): NO